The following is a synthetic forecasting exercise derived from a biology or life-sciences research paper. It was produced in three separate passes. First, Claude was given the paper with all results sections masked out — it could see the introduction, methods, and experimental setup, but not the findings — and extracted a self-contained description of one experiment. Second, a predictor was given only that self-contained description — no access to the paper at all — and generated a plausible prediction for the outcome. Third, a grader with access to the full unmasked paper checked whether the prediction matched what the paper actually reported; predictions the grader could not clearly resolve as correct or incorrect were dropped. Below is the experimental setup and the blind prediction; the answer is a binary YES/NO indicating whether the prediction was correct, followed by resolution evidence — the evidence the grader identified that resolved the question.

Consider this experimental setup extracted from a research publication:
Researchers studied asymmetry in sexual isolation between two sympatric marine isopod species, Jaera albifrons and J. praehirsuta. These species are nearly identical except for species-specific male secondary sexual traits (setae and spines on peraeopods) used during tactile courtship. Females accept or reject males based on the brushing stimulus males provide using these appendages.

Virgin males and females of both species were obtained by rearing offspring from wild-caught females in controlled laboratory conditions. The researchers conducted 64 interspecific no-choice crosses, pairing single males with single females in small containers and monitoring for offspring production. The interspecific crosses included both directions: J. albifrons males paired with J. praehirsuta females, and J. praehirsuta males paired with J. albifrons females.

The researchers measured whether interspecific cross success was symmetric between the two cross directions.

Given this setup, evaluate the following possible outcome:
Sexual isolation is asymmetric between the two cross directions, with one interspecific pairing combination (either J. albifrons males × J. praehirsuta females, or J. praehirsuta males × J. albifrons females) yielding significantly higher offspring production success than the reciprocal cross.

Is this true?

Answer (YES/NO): YES